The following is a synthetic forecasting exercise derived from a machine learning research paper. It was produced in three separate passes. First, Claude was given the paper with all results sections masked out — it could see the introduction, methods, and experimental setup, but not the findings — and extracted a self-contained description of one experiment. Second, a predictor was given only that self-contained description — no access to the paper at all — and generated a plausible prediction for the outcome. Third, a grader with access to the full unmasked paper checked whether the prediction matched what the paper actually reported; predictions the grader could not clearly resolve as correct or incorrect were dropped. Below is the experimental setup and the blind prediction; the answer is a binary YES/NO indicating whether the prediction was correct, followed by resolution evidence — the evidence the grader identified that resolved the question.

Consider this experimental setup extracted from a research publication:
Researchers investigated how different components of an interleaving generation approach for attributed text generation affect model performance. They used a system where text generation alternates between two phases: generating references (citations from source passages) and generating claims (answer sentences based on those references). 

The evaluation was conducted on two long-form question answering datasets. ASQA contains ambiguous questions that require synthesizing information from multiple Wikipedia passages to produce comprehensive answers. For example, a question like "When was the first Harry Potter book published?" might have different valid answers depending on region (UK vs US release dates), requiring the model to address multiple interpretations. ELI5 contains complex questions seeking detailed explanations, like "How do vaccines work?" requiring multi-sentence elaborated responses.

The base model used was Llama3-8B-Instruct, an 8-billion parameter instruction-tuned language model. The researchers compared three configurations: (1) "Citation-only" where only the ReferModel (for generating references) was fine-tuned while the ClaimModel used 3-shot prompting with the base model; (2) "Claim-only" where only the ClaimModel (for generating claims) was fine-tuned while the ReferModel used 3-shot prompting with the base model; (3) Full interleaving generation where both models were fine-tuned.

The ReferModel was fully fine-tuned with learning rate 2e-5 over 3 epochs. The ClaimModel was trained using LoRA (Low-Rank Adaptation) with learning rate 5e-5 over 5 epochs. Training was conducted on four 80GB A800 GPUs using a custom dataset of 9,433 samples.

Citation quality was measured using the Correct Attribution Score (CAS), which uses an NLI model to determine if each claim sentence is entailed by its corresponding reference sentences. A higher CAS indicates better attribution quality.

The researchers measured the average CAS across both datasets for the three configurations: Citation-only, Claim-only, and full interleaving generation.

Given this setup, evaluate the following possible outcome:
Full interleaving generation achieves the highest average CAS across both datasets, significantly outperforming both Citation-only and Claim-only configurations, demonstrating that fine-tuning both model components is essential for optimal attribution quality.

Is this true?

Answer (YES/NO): NO